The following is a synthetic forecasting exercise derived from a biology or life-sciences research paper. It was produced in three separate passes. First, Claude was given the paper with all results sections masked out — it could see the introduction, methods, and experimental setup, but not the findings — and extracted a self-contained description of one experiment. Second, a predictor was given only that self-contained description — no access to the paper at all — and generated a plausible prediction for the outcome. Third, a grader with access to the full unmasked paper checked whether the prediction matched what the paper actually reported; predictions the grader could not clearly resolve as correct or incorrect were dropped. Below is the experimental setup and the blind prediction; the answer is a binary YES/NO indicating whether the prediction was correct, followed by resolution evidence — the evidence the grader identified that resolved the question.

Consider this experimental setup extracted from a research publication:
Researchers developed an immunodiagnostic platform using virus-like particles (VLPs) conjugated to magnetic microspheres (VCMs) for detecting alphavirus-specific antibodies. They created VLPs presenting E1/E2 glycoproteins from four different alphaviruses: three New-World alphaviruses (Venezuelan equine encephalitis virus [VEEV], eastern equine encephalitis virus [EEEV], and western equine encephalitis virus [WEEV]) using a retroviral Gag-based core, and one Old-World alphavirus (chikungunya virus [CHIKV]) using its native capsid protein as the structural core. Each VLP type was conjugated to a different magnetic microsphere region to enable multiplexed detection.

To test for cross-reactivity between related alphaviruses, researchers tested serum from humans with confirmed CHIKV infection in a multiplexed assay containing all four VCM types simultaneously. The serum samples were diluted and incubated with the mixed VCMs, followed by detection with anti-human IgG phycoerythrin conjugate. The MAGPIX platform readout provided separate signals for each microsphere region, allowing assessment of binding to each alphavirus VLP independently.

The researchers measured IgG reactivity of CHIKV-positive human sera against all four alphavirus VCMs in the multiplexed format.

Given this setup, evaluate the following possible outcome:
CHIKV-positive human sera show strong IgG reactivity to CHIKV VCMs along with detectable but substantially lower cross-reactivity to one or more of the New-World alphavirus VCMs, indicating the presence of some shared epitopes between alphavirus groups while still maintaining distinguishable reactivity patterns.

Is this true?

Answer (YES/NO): YES